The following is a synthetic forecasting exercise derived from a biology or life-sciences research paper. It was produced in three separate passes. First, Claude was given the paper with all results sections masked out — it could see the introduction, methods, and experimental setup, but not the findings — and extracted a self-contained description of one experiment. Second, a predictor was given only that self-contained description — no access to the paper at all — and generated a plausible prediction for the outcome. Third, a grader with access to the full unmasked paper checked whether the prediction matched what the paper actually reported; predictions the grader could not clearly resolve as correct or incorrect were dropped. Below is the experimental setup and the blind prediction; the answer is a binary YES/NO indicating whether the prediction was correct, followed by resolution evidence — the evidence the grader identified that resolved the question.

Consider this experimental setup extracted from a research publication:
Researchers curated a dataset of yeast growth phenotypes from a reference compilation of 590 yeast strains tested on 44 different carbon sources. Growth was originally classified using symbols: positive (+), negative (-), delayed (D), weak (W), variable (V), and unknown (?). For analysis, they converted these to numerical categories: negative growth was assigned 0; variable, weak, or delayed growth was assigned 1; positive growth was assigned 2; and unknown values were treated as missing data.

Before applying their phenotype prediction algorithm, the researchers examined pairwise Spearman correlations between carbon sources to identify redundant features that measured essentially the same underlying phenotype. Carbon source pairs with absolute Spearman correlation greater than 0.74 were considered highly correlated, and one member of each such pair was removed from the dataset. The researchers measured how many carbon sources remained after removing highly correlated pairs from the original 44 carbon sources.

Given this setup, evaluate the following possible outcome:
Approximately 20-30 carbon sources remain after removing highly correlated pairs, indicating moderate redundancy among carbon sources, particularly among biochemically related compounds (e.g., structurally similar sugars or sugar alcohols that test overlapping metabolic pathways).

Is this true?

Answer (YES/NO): NO